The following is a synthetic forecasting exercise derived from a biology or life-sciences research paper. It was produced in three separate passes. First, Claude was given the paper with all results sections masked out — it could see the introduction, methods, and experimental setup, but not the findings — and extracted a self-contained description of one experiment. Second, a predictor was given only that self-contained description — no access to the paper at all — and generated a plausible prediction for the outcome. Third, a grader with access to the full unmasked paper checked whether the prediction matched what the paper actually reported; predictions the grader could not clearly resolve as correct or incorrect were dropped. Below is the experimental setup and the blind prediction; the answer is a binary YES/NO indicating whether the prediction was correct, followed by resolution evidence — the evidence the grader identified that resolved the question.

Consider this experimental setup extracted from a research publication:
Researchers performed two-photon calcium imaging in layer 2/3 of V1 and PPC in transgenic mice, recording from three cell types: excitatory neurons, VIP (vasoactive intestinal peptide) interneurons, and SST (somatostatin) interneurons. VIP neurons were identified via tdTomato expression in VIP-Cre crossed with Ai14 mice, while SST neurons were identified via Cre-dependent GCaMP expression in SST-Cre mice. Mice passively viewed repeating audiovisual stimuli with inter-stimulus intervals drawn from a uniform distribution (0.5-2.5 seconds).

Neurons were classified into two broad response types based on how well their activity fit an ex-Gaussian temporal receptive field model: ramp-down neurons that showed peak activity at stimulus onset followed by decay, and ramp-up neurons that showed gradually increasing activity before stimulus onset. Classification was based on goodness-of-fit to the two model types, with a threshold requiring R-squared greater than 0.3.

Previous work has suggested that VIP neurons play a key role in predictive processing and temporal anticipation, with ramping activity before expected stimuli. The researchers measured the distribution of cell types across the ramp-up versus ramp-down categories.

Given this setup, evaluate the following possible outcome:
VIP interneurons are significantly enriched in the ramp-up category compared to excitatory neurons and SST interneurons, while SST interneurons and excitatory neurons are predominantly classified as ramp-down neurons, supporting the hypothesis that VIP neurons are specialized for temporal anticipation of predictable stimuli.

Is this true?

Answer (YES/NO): NO